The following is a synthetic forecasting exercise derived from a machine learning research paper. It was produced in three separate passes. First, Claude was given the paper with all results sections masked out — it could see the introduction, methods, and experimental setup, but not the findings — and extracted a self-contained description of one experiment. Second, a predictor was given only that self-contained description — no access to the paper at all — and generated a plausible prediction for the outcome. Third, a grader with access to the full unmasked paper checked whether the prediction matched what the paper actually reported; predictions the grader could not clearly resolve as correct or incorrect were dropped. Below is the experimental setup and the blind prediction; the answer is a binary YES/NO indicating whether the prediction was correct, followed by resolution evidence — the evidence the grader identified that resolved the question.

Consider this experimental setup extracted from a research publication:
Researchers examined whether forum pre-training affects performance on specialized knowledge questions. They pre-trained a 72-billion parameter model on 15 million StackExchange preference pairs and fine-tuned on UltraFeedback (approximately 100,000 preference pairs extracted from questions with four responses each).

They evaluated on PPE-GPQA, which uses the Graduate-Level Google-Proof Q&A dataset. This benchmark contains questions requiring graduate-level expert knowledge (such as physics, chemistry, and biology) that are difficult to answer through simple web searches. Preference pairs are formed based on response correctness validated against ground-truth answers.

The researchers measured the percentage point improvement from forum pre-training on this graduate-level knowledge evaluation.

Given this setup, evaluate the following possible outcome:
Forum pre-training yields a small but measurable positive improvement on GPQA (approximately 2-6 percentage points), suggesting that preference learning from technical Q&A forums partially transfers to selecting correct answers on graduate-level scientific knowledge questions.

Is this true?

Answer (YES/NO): NO